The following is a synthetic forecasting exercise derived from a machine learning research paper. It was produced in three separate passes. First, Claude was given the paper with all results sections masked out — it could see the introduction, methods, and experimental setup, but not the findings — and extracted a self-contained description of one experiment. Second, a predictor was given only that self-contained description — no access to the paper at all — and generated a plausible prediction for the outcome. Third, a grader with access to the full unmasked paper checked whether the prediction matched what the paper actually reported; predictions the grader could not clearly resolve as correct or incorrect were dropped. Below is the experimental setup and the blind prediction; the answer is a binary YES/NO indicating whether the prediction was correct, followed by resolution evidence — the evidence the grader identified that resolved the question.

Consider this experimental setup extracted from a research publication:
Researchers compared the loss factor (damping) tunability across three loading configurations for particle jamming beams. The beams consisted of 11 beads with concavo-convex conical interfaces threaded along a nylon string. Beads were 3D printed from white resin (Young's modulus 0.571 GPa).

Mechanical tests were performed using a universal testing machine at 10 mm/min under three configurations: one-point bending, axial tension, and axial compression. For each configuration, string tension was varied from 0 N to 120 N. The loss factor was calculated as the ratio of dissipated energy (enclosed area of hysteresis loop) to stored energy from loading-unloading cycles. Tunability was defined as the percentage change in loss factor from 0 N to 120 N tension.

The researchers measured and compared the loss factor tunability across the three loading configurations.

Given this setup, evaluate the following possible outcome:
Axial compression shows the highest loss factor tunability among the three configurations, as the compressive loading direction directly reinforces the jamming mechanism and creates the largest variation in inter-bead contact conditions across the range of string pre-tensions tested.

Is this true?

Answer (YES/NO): NO